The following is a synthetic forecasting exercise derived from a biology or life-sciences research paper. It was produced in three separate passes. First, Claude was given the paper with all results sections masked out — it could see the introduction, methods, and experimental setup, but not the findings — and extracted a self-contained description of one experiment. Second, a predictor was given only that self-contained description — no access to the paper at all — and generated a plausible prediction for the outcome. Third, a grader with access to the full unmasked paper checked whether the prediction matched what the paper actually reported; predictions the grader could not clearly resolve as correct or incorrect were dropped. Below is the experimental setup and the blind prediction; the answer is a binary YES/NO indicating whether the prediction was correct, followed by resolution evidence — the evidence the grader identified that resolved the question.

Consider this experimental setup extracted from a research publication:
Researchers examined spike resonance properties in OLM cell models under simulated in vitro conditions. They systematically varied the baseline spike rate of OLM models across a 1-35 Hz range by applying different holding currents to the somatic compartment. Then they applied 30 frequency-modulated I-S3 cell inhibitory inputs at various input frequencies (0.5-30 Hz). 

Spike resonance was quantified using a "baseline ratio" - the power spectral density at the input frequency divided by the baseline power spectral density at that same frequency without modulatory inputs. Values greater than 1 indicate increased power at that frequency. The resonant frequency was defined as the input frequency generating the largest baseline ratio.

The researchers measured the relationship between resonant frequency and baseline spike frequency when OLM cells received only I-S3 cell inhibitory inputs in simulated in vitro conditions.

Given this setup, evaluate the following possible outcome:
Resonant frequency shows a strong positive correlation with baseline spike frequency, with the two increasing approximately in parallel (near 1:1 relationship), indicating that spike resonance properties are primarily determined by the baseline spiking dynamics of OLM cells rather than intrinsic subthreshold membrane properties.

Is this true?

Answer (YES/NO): YES